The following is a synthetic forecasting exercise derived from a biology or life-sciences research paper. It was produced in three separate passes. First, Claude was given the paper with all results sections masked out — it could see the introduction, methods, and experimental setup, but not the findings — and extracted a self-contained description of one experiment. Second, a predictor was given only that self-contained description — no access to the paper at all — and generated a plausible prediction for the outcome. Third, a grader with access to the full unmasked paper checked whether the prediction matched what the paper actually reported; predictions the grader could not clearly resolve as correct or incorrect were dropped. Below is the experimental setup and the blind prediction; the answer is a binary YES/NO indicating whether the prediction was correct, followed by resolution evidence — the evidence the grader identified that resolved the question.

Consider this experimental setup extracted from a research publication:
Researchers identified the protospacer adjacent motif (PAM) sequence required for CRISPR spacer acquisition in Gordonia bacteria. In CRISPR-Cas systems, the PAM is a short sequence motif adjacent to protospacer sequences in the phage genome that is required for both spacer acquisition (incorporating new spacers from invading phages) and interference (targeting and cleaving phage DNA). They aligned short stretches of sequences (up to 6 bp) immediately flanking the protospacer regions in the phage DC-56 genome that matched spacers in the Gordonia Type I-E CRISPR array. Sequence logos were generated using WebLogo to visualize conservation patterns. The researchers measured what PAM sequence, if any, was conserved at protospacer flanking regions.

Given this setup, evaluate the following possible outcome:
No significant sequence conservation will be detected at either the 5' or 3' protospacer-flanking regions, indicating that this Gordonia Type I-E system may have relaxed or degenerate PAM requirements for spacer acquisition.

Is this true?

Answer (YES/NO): NO